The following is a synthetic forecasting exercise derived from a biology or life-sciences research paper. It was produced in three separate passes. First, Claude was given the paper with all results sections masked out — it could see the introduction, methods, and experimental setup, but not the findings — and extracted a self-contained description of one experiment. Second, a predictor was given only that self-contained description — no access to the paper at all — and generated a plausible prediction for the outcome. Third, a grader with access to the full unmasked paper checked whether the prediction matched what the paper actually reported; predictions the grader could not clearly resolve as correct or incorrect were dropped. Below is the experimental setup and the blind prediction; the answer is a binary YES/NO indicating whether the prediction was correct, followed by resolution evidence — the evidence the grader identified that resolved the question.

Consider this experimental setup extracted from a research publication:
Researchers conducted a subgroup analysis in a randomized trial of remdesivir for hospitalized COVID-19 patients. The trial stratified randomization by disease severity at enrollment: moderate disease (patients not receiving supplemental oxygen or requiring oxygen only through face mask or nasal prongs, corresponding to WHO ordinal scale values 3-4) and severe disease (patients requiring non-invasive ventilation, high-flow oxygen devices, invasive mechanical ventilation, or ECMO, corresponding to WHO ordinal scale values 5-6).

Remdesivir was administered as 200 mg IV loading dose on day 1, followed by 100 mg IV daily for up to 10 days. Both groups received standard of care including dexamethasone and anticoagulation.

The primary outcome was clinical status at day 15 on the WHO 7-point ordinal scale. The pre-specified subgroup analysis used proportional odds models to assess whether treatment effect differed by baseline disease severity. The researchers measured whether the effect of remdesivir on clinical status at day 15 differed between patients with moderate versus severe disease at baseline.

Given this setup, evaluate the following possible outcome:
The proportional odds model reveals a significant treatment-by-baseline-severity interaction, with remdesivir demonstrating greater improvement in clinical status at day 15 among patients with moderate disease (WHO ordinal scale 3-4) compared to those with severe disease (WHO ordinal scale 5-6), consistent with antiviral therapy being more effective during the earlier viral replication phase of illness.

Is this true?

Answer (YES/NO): NO